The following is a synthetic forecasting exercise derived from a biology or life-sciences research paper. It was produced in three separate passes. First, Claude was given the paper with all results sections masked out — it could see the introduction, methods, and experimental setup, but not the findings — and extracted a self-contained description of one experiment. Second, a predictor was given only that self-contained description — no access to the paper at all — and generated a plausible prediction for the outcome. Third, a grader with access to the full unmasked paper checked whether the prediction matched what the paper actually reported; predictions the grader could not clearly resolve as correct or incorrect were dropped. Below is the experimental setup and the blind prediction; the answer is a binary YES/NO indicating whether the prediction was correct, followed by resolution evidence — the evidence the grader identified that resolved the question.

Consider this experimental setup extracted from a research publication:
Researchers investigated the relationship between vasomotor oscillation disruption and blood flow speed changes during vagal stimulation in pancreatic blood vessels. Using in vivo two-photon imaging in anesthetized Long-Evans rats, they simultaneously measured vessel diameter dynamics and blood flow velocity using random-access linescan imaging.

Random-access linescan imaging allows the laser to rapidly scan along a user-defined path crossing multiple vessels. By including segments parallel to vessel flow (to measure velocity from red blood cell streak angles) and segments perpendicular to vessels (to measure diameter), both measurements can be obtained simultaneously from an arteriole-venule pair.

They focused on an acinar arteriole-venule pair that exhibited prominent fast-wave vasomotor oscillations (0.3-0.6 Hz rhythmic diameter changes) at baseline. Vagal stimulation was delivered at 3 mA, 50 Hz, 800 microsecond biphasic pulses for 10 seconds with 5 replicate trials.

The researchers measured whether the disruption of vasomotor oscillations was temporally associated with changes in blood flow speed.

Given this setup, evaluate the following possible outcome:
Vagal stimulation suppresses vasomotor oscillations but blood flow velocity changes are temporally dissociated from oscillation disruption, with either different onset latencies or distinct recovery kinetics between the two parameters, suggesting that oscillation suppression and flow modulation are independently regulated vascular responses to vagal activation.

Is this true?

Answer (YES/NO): NO